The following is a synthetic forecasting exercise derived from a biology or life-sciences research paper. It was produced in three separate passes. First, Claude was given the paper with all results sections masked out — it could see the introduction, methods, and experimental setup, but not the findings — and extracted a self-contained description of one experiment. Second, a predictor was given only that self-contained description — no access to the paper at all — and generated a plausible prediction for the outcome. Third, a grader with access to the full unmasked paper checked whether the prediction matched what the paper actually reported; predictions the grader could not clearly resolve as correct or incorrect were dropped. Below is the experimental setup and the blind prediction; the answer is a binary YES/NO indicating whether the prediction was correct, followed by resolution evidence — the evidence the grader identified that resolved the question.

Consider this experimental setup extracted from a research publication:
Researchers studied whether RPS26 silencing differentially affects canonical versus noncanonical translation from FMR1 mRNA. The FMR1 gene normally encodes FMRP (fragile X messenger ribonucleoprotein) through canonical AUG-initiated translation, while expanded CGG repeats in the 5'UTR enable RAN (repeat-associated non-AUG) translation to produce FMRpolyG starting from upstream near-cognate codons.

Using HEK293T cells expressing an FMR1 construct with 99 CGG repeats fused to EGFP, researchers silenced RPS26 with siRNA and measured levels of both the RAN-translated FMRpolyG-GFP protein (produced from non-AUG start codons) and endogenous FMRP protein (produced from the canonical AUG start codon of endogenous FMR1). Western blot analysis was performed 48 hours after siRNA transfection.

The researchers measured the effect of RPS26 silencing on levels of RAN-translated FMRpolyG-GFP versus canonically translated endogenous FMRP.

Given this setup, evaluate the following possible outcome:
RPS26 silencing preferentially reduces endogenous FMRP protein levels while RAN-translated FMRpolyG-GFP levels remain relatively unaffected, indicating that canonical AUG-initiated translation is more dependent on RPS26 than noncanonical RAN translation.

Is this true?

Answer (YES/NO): NO